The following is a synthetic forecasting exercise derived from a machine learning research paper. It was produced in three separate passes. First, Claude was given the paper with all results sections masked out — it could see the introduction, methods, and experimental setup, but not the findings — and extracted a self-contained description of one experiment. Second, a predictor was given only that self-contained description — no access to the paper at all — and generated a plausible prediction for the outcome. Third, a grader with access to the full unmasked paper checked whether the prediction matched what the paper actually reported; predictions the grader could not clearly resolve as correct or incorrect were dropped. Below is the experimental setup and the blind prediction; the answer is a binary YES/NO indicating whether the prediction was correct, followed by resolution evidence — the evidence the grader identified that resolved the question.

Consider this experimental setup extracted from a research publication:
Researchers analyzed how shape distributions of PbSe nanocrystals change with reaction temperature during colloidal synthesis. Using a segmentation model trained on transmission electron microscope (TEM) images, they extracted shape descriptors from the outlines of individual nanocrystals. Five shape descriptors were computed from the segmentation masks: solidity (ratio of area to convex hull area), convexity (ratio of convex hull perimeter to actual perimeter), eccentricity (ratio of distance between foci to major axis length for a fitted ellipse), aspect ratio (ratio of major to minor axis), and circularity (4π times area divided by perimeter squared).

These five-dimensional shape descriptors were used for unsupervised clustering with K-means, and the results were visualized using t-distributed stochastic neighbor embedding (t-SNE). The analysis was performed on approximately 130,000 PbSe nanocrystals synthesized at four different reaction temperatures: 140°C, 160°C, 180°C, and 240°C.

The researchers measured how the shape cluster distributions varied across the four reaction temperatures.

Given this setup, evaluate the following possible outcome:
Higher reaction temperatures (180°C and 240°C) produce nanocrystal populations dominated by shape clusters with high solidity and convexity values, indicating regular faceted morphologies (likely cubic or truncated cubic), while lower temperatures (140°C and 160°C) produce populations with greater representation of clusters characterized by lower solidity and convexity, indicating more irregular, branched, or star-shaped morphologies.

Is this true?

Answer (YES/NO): NO